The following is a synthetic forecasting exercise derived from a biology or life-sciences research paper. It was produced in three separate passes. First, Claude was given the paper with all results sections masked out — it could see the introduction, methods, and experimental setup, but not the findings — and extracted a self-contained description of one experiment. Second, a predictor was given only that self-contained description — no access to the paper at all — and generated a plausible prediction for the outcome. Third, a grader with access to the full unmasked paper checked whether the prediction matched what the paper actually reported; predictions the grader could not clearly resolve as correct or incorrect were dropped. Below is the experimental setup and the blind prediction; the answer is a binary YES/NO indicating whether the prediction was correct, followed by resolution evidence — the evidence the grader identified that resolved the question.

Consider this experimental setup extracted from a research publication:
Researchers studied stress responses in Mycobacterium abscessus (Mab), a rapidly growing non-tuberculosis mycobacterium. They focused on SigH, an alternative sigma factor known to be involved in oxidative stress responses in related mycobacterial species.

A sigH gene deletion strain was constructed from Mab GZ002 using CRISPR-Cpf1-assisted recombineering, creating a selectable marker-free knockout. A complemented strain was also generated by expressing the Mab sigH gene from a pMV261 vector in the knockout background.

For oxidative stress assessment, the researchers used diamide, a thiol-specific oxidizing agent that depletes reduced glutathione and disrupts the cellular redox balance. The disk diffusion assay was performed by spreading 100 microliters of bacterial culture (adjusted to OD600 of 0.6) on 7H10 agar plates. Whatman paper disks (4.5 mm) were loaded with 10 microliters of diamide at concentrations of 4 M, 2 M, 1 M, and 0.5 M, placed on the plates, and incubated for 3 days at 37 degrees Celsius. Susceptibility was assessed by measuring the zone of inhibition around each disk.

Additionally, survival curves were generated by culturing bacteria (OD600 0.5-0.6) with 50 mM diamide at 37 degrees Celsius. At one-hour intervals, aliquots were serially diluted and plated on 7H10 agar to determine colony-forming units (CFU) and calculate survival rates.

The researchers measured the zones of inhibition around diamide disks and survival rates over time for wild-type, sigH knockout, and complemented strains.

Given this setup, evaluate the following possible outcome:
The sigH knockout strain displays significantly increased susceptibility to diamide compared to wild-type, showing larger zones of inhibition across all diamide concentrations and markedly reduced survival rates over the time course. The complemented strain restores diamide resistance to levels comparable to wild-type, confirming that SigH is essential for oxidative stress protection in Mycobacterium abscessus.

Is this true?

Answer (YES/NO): YES